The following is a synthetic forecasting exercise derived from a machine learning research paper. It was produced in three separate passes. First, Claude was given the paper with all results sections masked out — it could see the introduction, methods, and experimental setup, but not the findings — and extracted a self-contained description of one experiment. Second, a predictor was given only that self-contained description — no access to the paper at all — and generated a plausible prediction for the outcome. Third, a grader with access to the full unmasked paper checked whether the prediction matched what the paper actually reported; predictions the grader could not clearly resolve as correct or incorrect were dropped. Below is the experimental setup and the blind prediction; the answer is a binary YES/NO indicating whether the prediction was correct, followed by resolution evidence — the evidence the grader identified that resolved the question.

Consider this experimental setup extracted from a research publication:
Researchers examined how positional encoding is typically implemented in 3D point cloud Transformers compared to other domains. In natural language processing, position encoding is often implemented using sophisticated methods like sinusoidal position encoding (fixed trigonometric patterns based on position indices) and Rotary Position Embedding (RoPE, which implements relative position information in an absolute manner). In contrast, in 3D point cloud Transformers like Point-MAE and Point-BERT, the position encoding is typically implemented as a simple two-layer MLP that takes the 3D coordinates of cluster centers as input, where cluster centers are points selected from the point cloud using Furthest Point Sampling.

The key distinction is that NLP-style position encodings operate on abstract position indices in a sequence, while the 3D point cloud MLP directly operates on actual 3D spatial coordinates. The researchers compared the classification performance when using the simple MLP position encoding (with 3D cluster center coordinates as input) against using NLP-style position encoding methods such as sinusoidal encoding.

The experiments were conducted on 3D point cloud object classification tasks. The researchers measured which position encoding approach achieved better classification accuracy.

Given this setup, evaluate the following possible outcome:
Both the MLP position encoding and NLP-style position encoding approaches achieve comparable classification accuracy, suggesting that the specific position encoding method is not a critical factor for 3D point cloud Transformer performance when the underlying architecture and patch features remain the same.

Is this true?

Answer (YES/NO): NO